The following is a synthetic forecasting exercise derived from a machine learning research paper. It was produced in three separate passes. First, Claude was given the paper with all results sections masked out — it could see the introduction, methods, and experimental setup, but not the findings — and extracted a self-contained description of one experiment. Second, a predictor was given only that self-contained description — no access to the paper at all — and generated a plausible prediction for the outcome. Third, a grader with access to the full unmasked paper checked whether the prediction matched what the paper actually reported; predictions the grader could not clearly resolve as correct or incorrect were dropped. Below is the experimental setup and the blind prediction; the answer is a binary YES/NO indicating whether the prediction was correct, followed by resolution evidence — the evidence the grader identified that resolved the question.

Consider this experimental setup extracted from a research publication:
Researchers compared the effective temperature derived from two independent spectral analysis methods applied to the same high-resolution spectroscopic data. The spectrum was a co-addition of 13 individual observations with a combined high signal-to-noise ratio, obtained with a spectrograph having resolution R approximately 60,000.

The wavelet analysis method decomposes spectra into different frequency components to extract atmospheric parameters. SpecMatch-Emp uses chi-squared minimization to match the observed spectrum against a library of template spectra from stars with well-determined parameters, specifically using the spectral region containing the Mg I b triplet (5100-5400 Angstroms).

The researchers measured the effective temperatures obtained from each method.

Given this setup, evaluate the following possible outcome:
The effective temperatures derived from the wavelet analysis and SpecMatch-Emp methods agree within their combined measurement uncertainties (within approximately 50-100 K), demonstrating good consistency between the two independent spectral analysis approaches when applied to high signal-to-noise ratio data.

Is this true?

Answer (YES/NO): YES